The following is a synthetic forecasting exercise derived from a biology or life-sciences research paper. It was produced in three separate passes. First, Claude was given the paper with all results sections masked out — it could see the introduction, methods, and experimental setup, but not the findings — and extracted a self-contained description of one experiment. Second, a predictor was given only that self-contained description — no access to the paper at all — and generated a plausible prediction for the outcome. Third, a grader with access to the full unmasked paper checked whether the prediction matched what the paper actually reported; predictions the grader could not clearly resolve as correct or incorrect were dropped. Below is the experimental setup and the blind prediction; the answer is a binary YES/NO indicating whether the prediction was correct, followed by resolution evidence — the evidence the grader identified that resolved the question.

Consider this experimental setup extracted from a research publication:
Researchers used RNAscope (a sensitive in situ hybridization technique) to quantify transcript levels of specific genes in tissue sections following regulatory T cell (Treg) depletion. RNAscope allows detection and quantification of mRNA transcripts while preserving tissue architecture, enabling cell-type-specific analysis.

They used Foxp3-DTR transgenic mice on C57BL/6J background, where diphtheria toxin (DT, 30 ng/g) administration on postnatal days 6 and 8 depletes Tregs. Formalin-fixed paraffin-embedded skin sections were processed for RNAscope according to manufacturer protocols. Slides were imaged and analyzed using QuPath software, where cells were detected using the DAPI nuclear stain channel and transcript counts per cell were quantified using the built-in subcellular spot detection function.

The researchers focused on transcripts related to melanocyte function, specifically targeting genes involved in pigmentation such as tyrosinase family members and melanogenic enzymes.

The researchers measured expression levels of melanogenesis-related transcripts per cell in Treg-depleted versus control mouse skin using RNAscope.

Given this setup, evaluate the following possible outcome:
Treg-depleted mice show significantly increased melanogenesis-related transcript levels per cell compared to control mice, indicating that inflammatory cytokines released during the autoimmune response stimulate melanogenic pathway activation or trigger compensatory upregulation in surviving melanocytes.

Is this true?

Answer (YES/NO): NO